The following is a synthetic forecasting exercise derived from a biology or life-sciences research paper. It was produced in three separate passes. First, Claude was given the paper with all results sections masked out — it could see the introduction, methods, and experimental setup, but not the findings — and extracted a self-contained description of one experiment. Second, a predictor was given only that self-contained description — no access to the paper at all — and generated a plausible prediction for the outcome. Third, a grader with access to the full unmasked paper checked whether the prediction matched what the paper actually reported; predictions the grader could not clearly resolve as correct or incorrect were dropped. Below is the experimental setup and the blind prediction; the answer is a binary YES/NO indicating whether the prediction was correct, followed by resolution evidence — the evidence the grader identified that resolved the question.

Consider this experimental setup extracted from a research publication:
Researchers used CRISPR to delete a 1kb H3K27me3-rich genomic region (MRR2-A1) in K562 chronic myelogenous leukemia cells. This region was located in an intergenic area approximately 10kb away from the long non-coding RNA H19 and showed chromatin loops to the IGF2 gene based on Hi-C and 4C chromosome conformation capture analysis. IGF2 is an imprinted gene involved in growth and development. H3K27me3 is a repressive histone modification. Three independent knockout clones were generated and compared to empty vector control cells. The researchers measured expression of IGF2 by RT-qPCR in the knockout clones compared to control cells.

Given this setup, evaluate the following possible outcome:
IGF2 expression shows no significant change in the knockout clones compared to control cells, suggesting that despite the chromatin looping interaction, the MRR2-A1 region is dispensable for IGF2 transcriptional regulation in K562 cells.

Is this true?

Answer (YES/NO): NO